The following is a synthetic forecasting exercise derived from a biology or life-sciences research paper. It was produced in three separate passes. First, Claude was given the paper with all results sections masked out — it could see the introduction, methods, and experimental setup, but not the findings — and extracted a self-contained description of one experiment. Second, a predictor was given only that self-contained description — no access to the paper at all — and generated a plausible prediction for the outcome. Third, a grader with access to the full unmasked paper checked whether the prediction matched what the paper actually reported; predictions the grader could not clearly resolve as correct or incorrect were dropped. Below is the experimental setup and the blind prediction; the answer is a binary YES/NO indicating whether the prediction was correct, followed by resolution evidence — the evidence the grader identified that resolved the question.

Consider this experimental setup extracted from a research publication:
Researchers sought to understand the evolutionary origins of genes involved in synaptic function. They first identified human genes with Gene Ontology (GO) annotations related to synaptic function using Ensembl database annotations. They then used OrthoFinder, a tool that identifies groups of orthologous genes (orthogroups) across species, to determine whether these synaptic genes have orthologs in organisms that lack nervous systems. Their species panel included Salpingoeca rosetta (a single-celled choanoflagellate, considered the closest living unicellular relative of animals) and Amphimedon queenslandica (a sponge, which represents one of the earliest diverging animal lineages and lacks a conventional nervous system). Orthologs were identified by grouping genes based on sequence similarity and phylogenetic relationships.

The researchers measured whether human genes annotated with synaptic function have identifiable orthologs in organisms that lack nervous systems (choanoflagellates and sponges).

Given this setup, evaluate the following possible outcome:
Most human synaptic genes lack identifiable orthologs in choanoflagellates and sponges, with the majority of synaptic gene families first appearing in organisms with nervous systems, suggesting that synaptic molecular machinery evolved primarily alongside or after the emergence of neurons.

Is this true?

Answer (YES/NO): NO